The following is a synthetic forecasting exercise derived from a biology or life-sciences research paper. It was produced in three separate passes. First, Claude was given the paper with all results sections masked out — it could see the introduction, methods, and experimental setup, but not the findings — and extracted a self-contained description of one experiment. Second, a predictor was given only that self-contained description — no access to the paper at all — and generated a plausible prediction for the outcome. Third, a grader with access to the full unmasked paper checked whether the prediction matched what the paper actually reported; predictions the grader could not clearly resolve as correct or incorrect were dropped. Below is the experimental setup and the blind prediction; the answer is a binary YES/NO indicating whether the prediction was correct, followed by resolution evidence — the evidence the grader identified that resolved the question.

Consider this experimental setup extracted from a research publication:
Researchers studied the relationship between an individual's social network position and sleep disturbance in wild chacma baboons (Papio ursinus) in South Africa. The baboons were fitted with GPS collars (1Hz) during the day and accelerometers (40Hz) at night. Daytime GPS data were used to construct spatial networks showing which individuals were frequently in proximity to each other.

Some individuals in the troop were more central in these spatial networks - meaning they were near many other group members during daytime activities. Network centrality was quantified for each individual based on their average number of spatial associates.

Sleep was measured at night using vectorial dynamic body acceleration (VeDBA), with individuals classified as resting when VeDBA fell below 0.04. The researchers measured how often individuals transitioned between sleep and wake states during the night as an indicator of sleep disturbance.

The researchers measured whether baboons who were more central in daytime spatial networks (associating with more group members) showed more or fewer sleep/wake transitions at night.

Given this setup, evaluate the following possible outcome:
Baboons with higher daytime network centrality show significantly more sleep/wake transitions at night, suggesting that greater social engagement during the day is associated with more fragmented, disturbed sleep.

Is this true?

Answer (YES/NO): YES